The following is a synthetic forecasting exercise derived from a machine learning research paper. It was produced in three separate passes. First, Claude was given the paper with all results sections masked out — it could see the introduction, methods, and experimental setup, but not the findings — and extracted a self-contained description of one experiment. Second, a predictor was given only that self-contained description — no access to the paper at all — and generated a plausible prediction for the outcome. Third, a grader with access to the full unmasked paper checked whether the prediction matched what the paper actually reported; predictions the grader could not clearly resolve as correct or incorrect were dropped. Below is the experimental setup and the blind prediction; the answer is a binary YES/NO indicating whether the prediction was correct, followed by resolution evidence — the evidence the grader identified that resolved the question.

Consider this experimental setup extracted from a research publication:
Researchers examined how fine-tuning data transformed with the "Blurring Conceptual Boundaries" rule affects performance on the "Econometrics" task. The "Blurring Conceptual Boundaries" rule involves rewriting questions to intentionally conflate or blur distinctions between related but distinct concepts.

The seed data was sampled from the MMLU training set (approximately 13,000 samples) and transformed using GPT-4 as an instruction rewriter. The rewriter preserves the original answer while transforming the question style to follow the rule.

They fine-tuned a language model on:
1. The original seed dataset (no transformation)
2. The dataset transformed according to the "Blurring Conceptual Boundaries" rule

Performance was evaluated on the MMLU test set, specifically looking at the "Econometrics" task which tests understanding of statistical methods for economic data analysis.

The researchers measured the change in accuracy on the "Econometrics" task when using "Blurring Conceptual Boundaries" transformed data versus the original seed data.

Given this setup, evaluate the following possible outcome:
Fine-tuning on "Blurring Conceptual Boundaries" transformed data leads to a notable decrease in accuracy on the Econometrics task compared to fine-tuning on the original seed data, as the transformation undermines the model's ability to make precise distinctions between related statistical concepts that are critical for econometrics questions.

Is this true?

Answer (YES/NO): YES